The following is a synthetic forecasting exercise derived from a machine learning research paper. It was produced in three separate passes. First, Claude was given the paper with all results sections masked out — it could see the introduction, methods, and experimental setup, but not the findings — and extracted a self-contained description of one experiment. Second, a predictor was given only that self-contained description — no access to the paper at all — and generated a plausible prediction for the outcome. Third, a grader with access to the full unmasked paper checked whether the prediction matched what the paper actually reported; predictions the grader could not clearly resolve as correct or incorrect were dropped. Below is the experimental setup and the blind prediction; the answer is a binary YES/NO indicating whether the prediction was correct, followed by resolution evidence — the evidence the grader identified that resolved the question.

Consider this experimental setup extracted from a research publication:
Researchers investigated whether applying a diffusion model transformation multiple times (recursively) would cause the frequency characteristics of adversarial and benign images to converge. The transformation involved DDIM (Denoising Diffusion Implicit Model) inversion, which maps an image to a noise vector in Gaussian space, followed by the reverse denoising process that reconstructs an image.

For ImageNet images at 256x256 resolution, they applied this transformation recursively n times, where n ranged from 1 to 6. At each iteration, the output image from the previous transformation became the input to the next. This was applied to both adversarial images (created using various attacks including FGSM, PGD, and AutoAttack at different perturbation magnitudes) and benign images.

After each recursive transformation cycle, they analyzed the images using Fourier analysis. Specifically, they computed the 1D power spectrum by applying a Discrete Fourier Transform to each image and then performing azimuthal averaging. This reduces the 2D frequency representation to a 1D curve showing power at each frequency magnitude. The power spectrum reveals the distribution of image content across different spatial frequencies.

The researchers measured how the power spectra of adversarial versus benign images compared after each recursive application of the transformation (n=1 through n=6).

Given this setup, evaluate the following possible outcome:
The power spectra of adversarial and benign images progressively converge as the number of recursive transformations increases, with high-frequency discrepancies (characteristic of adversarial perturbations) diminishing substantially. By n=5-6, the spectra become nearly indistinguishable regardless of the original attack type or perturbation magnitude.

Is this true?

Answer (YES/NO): YES